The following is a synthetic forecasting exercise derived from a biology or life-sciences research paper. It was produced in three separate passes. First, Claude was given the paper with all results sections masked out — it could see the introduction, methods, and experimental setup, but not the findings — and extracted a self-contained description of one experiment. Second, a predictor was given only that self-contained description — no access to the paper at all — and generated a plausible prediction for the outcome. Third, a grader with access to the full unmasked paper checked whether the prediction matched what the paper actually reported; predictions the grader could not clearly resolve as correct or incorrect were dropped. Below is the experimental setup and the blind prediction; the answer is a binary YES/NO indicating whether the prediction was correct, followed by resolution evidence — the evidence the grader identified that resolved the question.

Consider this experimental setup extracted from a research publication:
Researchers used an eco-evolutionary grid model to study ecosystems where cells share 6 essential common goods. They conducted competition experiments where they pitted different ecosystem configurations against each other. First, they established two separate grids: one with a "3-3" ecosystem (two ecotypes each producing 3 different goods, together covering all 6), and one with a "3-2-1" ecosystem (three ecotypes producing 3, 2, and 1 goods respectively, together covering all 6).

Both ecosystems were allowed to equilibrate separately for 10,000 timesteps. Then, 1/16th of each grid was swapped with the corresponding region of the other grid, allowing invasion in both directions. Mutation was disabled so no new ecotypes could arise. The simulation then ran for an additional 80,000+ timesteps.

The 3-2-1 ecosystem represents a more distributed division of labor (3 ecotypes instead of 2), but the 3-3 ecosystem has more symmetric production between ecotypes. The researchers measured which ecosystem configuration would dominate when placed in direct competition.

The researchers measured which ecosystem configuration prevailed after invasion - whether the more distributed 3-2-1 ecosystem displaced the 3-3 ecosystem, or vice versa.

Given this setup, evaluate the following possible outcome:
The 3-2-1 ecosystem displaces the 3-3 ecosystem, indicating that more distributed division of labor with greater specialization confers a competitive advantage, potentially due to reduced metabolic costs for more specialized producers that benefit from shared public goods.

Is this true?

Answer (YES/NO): YES